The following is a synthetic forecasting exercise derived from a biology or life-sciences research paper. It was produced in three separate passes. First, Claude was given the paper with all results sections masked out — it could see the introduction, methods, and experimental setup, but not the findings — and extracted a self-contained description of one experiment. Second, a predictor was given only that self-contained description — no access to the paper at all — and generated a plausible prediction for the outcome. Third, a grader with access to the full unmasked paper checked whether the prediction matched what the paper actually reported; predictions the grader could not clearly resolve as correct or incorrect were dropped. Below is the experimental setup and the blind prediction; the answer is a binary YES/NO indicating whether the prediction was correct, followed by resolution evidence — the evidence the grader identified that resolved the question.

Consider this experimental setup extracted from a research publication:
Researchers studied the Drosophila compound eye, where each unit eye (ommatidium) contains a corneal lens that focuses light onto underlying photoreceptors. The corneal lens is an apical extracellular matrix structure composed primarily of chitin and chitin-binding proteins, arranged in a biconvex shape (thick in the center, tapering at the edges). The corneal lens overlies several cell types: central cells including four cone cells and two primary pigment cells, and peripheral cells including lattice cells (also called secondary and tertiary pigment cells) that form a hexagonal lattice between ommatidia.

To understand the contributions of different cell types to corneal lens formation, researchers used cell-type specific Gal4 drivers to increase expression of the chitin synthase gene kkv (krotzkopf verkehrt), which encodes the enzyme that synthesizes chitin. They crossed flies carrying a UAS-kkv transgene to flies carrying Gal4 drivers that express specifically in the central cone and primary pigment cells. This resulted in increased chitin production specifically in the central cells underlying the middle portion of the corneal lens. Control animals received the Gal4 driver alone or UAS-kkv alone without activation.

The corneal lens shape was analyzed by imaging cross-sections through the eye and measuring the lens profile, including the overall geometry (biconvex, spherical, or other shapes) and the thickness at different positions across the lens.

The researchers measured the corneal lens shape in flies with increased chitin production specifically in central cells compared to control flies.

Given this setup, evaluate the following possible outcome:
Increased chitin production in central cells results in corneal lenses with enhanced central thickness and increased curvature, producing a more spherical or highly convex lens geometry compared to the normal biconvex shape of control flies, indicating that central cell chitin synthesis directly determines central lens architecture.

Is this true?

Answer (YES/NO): YES